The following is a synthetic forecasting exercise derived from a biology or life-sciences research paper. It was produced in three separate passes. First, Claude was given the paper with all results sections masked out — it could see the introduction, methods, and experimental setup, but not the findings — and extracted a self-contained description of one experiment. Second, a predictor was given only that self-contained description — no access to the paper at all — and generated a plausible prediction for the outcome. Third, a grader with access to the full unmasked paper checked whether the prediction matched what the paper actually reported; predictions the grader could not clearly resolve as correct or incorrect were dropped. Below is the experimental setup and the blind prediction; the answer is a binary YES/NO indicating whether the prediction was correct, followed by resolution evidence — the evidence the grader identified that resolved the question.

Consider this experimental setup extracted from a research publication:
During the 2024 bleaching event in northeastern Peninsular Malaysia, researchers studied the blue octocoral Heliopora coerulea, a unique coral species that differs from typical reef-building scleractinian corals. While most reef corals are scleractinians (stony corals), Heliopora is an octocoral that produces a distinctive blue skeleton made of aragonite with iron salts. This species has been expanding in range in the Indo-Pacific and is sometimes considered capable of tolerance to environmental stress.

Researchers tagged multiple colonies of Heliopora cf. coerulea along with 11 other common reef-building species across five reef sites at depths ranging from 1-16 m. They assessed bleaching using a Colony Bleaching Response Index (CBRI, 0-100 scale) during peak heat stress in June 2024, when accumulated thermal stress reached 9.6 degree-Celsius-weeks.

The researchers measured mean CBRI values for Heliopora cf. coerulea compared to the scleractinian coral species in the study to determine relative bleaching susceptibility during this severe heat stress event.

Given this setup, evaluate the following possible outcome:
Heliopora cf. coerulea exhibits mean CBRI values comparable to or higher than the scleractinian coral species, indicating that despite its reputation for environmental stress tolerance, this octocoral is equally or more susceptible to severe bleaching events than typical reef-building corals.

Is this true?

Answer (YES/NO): YES